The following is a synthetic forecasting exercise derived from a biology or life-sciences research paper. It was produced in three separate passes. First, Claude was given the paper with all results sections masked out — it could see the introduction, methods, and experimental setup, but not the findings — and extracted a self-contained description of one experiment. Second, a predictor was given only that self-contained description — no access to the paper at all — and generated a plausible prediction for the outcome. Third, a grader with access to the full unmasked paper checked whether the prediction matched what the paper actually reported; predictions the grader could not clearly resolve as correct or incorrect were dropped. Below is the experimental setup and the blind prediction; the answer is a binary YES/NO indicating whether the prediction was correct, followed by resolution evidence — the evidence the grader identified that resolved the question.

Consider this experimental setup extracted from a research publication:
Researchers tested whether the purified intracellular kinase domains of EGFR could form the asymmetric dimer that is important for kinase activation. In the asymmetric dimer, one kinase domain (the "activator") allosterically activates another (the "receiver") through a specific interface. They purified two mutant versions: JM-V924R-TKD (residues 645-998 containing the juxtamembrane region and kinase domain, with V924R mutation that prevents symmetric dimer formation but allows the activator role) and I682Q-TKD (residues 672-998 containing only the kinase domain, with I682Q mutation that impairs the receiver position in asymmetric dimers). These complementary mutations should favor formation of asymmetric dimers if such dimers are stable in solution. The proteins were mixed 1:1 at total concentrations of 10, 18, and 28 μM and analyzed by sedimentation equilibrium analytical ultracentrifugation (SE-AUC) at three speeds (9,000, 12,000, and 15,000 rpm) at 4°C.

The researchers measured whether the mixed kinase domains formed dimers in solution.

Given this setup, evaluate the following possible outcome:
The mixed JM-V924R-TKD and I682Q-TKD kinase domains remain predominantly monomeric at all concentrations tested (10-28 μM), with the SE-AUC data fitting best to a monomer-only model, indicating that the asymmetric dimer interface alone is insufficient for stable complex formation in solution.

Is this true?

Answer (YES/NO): YES